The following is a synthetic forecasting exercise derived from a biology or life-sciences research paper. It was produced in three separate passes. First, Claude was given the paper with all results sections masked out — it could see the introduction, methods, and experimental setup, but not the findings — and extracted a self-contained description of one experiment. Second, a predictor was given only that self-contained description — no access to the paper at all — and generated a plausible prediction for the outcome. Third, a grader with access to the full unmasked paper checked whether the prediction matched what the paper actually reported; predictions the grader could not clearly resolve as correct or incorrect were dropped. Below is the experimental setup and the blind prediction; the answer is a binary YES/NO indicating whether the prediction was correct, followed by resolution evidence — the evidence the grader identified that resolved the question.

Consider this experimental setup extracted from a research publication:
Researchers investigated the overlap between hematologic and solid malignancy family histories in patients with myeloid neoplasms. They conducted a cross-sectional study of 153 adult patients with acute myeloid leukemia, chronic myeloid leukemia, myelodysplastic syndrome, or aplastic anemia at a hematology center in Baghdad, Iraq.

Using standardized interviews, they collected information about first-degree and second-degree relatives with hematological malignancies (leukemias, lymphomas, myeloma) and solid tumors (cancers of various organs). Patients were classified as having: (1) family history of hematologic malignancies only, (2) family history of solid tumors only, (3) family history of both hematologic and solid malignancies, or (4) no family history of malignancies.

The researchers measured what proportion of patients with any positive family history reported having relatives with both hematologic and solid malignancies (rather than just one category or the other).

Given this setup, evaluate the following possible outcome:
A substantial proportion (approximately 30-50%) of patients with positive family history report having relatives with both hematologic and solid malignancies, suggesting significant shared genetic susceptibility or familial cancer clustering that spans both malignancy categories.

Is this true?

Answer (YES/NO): NO